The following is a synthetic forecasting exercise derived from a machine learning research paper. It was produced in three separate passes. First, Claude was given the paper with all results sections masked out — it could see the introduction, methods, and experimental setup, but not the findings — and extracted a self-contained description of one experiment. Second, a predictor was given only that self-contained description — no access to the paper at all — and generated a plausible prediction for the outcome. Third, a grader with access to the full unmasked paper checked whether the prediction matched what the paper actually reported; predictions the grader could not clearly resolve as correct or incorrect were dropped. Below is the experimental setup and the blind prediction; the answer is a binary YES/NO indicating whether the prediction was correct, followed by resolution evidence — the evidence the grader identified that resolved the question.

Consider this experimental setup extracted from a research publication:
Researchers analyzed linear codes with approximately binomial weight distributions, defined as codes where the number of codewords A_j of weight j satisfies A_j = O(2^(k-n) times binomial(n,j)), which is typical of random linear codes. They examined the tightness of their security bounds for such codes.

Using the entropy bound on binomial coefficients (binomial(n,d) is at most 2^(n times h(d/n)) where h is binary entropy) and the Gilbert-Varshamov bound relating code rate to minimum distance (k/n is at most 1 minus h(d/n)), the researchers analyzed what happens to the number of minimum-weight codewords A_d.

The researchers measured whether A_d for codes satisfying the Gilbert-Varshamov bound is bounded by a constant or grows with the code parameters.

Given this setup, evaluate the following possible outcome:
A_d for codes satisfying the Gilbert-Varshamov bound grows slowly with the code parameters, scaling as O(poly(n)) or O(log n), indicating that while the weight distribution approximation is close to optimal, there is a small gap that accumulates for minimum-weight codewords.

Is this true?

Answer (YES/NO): NO